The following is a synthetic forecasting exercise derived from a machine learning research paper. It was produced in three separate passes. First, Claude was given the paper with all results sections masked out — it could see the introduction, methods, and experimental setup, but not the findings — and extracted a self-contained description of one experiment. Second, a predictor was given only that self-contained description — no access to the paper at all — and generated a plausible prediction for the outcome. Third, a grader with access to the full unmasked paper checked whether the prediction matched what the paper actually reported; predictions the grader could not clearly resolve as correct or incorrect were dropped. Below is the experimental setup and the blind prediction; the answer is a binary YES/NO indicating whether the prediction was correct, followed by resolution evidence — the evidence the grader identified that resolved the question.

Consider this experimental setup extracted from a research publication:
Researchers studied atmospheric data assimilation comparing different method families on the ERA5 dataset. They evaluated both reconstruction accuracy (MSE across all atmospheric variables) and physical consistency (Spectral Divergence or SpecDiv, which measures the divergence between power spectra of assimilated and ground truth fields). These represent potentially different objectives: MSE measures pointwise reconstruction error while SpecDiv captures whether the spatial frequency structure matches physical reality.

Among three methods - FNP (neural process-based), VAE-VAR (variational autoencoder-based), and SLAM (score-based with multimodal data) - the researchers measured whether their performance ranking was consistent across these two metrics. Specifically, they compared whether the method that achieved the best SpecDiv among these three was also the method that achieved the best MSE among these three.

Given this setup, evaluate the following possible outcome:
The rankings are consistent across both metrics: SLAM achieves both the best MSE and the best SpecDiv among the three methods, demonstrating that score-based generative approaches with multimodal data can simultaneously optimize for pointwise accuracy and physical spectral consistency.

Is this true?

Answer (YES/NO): NO